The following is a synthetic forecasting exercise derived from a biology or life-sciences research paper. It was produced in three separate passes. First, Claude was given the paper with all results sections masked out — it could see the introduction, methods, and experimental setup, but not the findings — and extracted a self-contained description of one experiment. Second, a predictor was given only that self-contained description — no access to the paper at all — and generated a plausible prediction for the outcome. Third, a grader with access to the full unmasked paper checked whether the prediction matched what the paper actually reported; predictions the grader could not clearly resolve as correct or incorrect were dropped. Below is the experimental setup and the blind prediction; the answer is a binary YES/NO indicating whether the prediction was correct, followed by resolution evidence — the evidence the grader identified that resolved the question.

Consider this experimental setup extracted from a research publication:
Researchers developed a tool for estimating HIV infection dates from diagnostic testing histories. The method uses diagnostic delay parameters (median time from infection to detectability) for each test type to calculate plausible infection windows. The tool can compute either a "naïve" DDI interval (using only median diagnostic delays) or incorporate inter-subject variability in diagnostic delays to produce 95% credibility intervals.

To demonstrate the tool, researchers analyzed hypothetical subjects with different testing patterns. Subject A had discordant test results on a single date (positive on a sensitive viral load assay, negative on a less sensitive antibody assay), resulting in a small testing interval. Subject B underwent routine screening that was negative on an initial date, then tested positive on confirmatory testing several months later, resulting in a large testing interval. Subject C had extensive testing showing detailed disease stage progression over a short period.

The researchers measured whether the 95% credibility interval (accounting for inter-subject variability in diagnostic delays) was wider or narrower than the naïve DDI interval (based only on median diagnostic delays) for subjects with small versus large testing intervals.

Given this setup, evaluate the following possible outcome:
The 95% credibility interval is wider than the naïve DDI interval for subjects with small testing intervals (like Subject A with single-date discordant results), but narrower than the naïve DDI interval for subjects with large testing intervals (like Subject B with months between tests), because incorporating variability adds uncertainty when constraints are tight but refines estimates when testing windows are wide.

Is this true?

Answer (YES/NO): YES